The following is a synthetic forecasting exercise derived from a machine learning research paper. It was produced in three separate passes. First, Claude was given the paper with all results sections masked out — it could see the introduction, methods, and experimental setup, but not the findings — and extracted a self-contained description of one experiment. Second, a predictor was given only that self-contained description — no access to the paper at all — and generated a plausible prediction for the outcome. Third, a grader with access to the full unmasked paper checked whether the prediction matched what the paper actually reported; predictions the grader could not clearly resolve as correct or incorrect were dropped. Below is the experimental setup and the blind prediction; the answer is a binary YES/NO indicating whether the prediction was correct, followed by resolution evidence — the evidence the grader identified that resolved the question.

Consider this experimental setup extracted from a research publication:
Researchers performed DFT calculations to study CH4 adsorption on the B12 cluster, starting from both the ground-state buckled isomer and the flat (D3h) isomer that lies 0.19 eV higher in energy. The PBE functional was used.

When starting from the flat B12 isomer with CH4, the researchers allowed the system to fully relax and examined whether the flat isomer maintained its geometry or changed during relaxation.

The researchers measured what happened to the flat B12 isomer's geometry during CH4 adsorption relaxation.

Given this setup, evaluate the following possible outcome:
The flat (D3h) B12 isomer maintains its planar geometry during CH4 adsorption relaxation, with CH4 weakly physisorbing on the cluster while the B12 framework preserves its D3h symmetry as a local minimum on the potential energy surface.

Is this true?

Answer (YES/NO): NO